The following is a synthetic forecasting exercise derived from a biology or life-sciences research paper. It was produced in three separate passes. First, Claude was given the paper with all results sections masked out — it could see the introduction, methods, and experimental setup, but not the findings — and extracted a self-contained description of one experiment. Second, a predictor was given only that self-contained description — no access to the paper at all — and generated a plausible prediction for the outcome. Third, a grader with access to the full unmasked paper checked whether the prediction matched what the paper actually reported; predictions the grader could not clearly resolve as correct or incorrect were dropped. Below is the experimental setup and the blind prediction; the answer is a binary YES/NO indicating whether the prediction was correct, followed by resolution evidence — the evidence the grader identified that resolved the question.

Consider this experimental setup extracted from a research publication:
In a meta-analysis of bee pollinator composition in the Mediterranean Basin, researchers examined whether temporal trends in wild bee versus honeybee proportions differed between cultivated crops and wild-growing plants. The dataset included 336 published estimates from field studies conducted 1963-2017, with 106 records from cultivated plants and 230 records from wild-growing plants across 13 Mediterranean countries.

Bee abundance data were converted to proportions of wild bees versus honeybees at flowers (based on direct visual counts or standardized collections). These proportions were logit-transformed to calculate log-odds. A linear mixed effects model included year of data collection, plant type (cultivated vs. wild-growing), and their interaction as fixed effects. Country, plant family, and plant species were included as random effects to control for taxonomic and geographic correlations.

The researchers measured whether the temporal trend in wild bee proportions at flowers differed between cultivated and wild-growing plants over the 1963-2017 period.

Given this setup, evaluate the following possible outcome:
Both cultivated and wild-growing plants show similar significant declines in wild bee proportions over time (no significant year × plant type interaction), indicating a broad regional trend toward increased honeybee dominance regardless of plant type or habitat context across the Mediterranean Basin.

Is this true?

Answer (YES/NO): YES